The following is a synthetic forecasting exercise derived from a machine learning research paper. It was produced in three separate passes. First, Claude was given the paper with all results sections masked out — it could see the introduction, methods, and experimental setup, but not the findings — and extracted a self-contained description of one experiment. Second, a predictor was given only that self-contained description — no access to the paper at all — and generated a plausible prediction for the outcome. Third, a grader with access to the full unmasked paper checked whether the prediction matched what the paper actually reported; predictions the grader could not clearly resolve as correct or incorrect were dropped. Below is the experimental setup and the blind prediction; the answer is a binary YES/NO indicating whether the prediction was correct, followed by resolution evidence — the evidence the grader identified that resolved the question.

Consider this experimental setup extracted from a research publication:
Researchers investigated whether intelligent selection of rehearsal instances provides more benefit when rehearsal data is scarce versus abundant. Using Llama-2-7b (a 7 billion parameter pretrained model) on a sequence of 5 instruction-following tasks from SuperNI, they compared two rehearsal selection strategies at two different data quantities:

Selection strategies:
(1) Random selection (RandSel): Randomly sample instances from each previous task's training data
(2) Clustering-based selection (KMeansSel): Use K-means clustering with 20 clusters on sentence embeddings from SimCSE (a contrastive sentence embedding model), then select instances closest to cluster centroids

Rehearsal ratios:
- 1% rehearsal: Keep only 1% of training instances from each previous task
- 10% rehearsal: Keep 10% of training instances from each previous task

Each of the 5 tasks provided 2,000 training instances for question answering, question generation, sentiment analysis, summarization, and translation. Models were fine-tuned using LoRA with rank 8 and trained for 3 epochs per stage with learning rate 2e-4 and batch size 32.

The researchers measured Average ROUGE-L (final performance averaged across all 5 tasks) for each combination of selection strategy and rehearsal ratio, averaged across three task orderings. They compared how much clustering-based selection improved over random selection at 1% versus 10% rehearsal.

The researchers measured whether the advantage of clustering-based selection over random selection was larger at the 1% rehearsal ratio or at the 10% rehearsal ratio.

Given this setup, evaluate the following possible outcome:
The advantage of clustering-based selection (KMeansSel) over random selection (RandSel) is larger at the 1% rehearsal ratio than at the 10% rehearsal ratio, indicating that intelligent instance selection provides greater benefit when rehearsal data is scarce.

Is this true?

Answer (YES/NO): YES